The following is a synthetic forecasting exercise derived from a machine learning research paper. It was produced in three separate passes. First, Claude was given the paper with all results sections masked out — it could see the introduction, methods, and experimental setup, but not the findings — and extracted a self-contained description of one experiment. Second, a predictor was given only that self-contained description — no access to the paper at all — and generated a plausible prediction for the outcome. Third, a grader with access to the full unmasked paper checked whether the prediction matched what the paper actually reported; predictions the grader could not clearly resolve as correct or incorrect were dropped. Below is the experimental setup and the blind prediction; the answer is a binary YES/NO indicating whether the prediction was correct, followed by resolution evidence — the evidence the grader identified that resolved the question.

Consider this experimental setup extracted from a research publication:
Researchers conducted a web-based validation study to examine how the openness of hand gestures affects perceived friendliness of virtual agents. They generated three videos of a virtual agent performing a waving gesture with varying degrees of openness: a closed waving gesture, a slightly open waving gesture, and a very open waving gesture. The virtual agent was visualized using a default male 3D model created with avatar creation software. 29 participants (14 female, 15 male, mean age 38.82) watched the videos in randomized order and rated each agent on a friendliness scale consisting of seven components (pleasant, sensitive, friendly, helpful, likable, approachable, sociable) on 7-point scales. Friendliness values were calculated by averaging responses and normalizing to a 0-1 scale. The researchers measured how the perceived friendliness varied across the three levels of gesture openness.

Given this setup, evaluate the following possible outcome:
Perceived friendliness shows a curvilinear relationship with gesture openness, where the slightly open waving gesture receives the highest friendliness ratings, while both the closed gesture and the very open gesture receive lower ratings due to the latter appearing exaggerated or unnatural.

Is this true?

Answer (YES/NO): NO